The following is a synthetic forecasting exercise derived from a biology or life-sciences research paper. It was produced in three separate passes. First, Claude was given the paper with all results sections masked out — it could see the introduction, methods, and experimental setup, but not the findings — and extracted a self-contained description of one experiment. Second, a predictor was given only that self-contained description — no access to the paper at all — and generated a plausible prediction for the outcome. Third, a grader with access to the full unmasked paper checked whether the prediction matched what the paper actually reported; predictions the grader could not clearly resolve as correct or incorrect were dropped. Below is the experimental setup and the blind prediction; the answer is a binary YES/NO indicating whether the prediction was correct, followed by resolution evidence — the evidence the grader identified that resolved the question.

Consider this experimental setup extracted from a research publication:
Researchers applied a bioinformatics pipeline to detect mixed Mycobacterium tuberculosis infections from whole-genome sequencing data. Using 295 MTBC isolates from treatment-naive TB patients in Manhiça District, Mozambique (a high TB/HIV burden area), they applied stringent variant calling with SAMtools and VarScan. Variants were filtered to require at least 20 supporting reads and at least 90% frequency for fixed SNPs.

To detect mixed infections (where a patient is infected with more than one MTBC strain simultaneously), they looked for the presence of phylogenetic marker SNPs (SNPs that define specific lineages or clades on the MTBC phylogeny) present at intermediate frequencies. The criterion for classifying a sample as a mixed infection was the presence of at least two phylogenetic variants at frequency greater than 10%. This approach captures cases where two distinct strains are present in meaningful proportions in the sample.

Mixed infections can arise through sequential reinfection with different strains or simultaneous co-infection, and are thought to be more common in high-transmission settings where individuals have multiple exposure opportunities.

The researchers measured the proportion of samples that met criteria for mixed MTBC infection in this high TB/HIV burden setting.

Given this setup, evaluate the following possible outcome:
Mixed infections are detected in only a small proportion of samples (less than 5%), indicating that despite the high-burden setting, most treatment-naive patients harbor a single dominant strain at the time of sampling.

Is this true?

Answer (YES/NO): YES